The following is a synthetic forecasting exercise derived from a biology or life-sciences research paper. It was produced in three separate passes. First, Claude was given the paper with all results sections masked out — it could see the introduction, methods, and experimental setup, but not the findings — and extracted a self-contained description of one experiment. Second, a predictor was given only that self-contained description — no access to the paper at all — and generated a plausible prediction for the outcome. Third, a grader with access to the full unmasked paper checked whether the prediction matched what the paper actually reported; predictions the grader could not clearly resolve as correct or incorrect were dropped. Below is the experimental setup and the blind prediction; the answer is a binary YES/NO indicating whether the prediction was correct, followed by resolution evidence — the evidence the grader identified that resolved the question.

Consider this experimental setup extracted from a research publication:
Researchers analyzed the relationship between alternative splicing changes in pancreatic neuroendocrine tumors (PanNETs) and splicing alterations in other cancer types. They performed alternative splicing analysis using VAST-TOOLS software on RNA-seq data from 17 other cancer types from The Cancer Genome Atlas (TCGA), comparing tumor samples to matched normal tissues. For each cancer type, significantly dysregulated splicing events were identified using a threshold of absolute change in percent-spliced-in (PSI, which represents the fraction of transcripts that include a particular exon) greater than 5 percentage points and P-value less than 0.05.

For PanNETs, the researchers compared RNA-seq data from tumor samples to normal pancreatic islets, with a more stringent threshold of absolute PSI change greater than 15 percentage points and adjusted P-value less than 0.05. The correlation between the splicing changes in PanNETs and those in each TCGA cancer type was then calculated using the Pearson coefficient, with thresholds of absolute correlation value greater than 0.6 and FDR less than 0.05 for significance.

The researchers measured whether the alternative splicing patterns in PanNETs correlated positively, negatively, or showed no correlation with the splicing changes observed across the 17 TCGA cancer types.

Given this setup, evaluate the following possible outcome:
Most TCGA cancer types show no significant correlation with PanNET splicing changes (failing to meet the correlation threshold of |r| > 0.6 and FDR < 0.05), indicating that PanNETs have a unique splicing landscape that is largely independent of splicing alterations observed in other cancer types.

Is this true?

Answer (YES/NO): NO